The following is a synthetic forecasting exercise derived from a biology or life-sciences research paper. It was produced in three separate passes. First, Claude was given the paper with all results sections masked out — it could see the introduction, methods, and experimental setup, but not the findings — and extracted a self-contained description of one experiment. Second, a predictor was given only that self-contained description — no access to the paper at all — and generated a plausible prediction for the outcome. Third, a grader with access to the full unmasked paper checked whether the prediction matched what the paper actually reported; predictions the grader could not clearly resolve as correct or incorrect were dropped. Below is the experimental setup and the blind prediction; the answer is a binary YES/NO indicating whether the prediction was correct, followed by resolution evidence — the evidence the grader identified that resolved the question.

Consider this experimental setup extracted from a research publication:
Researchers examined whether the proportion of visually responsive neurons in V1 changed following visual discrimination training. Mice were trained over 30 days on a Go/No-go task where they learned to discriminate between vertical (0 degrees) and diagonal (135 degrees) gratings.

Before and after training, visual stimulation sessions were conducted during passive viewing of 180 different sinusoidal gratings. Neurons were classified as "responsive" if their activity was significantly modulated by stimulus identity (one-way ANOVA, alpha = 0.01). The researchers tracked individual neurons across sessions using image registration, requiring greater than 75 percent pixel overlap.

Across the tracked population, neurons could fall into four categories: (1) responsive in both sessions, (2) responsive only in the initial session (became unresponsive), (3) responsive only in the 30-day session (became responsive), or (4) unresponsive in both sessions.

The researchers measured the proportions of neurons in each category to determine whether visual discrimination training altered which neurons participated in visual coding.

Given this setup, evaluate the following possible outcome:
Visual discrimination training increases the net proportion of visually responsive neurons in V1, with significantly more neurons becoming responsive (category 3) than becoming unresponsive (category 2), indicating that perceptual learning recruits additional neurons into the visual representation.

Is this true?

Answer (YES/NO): NO